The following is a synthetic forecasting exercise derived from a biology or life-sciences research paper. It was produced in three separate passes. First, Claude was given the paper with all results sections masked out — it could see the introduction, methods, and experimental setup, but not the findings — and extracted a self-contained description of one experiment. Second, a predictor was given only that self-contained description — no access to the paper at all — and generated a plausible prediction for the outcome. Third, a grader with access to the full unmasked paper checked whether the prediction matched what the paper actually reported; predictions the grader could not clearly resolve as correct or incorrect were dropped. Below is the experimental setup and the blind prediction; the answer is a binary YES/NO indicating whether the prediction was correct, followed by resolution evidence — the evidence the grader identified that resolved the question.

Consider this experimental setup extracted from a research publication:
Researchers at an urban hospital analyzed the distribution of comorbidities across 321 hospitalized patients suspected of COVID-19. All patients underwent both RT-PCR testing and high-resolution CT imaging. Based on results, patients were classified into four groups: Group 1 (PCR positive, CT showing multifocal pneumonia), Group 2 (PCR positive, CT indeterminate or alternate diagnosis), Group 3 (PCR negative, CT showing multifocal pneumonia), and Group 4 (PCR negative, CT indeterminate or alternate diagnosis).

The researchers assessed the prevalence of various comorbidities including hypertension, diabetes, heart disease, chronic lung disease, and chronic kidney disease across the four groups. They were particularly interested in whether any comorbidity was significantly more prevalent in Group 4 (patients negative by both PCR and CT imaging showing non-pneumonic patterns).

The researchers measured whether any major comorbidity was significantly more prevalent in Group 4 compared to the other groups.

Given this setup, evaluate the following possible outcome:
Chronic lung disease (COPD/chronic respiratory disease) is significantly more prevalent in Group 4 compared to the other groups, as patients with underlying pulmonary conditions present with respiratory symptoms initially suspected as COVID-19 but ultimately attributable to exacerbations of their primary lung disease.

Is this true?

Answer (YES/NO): YES